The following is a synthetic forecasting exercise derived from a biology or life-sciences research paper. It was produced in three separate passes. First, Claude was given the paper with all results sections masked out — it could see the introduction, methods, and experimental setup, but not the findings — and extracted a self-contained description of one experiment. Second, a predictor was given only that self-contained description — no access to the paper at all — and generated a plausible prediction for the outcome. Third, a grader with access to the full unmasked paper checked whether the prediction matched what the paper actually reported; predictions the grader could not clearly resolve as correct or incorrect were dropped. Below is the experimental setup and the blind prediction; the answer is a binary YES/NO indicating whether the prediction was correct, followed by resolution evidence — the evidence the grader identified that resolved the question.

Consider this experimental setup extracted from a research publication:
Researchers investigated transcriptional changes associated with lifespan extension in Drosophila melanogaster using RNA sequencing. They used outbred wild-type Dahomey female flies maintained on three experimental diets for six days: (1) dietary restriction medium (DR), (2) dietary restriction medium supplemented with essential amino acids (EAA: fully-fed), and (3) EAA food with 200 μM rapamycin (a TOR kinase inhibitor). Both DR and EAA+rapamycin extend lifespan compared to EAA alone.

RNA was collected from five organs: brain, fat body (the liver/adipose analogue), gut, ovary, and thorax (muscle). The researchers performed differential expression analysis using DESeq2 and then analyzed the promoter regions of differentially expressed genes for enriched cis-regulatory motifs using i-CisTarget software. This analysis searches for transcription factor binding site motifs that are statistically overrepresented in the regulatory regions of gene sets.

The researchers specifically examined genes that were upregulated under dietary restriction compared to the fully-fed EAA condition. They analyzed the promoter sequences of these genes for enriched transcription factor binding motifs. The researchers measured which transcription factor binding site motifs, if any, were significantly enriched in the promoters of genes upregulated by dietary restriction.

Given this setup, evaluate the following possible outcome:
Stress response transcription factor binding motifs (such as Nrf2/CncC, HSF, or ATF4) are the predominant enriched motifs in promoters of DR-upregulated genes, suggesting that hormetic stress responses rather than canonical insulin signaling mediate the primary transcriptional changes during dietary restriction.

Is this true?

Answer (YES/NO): NO